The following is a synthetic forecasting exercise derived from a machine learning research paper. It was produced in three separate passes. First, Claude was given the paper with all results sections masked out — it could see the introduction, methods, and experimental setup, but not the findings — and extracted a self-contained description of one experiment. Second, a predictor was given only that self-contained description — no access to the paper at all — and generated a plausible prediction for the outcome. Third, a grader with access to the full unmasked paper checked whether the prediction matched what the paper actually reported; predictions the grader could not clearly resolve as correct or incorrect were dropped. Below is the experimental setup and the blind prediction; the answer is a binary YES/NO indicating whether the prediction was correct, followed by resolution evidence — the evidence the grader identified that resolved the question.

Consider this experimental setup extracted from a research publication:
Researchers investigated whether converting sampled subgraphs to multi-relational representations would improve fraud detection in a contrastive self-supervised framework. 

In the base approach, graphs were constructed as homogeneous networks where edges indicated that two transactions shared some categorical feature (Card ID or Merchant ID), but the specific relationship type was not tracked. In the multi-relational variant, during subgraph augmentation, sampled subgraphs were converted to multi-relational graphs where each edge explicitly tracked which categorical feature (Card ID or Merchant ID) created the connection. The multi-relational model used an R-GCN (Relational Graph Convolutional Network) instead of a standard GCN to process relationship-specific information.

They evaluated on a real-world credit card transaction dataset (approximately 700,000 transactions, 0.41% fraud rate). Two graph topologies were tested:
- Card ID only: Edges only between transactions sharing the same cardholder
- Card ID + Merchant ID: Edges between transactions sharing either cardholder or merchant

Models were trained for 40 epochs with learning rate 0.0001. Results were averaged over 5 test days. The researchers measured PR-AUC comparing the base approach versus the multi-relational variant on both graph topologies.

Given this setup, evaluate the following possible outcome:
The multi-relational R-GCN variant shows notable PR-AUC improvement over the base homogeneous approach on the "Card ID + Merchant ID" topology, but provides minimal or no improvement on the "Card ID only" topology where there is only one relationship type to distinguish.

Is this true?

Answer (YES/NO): NO